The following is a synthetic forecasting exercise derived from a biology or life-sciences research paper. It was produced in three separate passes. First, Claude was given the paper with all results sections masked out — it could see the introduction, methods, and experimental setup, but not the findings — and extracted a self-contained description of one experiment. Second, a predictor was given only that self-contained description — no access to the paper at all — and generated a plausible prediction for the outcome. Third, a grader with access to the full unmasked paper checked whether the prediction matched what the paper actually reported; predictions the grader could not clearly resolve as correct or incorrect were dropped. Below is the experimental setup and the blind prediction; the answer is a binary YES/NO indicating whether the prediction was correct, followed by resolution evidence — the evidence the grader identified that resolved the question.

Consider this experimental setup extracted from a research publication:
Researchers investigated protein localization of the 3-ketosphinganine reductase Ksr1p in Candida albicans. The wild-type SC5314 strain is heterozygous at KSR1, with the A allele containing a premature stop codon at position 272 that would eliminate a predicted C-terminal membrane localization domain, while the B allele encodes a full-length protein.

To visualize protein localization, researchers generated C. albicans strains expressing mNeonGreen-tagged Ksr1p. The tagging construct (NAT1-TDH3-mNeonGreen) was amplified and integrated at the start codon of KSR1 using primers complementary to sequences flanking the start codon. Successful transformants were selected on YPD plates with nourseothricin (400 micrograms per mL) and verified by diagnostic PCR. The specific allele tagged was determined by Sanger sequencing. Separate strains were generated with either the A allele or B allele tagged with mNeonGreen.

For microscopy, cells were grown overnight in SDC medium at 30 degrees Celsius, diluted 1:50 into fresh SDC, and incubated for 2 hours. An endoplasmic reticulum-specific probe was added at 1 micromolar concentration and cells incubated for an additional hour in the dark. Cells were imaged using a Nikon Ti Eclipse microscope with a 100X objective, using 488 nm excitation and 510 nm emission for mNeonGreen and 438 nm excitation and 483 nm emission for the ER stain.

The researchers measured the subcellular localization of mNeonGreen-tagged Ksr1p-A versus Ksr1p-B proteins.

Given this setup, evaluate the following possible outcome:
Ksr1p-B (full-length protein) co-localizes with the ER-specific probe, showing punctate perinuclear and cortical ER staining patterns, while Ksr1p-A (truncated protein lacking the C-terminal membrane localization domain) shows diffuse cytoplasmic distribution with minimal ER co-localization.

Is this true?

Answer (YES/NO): NO